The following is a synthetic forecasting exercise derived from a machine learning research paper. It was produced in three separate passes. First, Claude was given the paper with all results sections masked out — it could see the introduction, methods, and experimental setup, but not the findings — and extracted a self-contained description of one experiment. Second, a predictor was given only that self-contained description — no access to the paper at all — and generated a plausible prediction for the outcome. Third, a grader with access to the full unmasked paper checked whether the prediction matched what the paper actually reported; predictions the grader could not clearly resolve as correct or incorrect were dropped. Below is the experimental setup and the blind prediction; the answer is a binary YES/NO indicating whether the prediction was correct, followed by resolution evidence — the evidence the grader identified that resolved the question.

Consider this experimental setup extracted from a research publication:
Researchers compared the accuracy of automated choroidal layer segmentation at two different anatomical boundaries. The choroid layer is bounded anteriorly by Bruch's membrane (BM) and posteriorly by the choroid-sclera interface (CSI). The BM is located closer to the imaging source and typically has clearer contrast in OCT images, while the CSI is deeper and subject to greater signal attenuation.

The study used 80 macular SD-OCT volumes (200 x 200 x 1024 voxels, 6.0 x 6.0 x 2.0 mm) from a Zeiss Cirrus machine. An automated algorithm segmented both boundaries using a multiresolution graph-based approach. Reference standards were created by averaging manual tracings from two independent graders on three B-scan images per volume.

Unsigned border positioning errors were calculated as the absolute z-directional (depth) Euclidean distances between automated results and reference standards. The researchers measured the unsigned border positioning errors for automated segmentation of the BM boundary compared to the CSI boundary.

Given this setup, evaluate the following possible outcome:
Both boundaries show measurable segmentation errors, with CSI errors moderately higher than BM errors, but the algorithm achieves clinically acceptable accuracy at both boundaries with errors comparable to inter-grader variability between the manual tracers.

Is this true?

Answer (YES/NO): NO